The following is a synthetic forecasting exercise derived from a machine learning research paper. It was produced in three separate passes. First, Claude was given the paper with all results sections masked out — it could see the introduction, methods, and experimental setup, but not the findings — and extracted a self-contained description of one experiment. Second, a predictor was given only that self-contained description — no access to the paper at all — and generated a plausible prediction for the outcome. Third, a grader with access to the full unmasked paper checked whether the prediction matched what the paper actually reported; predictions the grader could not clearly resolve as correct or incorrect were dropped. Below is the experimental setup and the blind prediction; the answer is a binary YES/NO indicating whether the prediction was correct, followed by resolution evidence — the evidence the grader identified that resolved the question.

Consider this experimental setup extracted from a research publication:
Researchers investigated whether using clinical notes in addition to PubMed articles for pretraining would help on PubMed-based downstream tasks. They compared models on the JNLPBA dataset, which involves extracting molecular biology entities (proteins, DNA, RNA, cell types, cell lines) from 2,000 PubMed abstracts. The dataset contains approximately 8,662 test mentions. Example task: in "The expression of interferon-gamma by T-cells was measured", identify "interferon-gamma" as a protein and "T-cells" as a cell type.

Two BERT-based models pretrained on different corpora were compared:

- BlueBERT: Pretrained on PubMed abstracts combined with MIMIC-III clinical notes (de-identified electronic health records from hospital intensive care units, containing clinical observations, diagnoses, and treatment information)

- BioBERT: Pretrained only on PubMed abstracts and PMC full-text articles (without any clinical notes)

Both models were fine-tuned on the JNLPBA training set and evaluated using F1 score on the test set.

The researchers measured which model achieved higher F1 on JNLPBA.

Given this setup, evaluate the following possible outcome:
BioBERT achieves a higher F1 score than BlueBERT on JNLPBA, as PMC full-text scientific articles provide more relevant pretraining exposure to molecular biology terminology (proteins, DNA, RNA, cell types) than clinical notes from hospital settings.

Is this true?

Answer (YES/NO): YES